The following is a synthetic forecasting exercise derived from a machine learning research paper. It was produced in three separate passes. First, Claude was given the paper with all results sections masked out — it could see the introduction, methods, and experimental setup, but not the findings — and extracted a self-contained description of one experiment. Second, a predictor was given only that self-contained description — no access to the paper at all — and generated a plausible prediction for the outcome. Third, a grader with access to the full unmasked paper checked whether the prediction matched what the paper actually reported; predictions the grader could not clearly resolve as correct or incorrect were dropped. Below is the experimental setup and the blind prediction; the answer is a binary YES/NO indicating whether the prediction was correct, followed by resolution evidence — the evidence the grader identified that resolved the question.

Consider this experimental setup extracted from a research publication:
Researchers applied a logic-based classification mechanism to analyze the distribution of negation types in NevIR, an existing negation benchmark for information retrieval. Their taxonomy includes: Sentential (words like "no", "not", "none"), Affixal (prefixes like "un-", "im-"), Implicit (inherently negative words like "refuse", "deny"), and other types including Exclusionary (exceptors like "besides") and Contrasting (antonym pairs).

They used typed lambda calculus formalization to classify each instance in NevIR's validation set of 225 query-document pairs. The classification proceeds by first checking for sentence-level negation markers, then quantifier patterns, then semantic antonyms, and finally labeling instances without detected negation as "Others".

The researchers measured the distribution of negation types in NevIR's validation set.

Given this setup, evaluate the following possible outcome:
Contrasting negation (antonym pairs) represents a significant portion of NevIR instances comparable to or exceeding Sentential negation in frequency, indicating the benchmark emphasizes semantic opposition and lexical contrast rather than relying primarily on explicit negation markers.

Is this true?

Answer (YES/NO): NO